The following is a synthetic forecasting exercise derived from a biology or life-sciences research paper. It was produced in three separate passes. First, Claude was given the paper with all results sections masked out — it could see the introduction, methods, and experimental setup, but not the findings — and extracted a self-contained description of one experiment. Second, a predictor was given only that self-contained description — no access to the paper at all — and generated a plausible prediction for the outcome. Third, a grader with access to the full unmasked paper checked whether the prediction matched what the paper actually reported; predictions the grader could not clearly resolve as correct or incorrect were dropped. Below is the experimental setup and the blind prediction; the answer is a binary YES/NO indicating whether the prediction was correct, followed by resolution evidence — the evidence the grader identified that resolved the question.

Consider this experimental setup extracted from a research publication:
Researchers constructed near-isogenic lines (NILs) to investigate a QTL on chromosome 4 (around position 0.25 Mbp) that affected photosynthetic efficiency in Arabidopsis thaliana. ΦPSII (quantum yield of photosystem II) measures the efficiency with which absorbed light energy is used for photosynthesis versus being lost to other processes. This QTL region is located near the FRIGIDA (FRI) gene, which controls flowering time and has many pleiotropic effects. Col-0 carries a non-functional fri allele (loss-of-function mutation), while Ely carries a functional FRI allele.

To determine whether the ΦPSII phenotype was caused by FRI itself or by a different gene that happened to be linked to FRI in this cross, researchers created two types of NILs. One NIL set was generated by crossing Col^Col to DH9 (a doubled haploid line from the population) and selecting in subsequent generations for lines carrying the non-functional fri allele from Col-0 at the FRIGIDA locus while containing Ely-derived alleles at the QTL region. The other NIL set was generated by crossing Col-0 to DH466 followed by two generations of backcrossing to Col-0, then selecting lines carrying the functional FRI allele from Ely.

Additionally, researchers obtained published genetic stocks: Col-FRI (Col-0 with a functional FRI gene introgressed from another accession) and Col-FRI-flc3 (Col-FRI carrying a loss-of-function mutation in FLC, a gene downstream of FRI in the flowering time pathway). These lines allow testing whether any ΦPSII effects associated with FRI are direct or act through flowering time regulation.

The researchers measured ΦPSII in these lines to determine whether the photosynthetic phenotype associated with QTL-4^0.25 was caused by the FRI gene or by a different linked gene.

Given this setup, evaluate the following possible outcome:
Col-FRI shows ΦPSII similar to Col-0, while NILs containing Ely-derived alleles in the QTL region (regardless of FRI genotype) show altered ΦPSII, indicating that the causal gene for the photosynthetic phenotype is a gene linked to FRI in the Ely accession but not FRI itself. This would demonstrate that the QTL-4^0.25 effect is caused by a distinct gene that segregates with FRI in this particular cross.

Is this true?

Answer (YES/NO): NO